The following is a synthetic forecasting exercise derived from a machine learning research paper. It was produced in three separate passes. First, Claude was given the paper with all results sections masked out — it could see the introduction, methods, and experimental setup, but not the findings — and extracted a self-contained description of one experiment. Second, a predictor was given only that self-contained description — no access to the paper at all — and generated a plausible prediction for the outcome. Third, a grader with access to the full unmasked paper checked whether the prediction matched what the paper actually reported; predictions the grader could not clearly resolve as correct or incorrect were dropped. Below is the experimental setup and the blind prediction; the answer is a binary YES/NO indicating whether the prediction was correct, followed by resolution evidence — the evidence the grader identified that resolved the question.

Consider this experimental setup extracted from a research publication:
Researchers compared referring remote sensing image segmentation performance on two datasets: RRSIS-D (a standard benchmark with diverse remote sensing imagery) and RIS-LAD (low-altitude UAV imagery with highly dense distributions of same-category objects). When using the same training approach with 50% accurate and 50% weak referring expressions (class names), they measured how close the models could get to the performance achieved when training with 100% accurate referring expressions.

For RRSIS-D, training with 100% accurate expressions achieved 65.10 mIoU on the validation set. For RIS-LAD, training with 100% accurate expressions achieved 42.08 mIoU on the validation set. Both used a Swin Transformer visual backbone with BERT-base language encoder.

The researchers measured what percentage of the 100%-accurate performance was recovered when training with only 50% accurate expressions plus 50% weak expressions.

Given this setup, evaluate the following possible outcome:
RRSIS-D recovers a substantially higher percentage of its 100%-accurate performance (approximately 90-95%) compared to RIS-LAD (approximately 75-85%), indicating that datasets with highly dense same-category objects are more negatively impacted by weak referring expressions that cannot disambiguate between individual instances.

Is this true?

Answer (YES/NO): YES